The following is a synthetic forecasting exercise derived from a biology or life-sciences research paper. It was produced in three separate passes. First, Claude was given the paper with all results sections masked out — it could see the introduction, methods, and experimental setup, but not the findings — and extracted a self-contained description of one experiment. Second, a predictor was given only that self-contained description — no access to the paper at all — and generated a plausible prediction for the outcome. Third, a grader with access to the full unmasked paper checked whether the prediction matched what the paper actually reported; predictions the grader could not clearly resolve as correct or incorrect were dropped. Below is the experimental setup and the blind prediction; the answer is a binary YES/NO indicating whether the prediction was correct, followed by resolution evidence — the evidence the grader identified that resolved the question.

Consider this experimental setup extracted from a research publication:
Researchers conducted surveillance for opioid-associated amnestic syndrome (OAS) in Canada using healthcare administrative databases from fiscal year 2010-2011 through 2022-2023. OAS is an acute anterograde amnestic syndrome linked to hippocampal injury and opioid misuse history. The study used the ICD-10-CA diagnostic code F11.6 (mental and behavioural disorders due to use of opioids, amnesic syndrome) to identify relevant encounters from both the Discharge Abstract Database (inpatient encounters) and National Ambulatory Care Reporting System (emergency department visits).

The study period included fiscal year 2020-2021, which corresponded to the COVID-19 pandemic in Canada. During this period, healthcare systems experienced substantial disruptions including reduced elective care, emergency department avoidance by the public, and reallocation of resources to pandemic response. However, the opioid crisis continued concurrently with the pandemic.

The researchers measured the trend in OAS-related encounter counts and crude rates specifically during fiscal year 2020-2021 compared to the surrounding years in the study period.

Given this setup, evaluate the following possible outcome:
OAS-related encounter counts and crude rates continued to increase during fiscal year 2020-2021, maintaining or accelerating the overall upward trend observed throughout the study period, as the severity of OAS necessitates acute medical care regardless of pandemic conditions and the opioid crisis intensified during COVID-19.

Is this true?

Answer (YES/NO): NO